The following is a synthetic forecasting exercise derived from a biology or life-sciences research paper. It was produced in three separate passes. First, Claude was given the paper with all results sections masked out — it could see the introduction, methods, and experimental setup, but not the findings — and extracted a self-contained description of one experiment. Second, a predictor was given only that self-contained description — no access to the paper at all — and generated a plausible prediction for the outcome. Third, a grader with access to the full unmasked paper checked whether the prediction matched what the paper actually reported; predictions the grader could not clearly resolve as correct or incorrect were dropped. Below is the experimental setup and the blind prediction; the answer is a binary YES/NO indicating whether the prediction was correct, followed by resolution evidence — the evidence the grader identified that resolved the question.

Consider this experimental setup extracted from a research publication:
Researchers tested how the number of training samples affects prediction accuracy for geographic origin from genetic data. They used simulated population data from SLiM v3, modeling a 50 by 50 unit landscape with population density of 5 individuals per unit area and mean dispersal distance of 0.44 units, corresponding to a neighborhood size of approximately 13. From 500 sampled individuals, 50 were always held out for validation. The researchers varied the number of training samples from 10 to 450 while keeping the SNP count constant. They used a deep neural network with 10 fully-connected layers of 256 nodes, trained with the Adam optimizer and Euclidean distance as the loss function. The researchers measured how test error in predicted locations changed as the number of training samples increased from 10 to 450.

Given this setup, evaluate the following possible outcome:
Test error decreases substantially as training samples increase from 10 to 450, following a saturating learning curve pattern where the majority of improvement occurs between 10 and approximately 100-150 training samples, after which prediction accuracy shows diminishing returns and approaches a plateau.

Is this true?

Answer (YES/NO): NO